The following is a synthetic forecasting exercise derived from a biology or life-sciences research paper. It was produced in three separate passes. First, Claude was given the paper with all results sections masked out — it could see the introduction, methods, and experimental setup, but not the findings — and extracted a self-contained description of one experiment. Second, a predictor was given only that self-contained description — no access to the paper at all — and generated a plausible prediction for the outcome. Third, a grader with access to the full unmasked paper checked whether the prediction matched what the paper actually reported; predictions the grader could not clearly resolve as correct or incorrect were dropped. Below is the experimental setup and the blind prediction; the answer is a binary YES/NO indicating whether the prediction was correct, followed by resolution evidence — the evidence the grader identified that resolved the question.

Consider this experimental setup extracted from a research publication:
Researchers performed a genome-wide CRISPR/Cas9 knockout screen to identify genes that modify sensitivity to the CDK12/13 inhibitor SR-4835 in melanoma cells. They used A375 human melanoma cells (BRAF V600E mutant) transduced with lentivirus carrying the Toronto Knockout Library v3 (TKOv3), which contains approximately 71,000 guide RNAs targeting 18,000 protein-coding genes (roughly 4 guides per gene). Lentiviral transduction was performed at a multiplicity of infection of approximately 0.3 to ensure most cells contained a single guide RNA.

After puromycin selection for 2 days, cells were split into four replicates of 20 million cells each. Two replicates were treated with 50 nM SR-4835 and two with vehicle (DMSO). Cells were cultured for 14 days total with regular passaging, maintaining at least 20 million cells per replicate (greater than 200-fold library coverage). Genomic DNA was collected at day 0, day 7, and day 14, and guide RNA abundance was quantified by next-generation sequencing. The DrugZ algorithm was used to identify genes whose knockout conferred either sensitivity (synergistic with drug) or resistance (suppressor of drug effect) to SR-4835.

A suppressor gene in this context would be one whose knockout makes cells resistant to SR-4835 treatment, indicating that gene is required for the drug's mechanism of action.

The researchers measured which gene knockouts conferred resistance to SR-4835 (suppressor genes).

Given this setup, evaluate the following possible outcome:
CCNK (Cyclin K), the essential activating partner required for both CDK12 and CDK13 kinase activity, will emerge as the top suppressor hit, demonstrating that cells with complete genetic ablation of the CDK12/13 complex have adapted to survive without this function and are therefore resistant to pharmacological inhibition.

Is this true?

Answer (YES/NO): NO